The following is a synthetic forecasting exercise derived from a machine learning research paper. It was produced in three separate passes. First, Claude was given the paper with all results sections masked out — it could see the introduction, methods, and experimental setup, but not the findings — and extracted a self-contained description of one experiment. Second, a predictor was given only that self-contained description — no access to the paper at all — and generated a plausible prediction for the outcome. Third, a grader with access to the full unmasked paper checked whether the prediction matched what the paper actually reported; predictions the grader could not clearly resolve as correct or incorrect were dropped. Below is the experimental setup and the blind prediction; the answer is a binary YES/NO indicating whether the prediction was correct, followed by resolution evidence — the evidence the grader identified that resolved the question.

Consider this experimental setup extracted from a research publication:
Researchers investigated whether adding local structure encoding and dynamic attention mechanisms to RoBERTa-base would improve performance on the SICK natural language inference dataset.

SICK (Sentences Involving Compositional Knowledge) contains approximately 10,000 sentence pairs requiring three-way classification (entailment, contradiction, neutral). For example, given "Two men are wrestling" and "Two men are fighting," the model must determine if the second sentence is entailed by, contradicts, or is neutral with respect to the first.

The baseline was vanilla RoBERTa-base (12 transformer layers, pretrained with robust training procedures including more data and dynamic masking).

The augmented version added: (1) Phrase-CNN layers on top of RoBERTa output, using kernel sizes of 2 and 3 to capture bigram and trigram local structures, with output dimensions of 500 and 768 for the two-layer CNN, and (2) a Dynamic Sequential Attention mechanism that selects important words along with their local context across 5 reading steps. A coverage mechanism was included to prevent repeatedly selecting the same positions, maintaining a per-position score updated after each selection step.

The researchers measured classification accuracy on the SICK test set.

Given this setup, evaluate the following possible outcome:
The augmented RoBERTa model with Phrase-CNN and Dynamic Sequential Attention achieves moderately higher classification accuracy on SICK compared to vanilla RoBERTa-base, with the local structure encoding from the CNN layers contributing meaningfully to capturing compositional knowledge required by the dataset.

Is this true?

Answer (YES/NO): NO